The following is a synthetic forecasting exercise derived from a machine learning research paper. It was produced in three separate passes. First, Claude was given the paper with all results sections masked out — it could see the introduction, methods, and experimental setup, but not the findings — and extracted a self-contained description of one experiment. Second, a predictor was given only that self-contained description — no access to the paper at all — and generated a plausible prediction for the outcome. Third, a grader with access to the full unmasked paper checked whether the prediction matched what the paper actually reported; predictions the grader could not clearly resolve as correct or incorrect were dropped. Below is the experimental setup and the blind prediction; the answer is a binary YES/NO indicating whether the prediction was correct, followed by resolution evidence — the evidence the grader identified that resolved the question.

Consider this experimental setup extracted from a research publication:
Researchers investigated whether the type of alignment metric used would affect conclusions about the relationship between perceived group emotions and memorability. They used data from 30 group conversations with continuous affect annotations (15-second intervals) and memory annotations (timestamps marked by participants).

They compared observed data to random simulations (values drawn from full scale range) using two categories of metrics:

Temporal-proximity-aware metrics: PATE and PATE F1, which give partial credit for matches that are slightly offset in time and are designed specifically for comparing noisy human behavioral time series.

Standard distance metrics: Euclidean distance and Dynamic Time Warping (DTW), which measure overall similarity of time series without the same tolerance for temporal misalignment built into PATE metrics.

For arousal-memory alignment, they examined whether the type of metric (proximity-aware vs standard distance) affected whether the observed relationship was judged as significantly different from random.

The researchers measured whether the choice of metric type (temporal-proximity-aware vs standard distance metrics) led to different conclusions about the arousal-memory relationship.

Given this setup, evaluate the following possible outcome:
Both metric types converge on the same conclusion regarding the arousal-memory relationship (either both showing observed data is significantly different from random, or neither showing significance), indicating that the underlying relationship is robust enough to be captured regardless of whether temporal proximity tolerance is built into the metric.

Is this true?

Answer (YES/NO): NO